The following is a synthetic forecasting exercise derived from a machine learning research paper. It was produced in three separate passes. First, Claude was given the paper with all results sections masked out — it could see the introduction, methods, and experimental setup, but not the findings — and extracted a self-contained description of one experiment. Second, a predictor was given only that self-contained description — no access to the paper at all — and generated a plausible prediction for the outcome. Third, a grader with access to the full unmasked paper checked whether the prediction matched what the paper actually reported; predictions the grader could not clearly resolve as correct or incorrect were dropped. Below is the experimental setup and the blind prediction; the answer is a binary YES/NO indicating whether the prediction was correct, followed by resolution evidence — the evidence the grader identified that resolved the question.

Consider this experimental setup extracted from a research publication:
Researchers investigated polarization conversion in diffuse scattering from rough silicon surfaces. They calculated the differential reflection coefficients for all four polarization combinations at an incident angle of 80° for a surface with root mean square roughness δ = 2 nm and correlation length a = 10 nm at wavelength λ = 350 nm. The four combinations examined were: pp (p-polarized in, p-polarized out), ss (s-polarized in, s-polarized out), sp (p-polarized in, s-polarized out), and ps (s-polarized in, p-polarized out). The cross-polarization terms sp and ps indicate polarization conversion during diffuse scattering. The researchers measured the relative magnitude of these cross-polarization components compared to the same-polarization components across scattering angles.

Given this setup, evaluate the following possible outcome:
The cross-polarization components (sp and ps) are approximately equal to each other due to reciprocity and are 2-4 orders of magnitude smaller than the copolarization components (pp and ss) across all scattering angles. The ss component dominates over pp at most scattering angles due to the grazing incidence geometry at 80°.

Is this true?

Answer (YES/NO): NO